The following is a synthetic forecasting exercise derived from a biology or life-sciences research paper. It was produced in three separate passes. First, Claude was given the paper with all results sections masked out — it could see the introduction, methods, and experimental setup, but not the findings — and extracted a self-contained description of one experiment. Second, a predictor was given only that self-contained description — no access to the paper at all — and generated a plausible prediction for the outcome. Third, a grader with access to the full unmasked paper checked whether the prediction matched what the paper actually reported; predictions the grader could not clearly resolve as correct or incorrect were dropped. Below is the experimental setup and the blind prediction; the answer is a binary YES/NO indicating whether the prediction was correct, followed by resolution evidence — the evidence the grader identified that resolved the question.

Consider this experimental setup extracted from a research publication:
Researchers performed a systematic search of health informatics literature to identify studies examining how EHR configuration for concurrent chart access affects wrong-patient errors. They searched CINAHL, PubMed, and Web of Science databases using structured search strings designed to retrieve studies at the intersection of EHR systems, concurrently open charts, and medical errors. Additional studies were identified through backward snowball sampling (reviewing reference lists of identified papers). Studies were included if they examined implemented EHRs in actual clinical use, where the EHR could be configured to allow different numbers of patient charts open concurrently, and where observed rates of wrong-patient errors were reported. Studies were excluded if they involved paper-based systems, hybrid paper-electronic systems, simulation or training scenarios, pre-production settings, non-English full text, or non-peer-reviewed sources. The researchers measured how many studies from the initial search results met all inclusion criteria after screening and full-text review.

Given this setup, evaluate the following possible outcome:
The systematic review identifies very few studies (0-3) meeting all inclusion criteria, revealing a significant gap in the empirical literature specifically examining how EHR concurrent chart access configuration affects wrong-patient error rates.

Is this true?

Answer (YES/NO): NO